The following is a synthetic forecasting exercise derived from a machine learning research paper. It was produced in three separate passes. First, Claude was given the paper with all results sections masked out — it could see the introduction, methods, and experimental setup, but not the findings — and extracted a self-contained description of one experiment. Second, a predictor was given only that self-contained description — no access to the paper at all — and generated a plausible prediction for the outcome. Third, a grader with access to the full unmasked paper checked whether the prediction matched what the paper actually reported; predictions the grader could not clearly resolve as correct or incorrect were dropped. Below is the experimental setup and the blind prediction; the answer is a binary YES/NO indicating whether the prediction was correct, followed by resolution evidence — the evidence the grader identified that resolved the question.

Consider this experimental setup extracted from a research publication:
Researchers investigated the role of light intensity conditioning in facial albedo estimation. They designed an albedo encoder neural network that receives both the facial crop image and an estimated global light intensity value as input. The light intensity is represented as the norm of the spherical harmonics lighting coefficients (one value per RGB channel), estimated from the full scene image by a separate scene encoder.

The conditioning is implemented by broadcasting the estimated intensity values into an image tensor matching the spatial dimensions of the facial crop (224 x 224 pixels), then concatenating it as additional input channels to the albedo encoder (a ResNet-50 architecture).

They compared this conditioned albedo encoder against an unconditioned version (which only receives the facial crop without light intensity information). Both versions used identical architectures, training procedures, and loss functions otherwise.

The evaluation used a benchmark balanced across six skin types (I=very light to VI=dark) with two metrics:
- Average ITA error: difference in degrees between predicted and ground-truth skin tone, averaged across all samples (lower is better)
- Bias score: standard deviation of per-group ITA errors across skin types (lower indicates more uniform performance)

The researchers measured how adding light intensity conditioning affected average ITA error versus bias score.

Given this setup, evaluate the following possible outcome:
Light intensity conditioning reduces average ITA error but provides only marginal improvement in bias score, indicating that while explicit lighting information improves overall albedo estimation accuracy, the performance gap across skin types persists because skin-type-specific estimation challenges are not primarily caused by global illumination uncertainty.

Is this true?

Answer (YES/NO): YES